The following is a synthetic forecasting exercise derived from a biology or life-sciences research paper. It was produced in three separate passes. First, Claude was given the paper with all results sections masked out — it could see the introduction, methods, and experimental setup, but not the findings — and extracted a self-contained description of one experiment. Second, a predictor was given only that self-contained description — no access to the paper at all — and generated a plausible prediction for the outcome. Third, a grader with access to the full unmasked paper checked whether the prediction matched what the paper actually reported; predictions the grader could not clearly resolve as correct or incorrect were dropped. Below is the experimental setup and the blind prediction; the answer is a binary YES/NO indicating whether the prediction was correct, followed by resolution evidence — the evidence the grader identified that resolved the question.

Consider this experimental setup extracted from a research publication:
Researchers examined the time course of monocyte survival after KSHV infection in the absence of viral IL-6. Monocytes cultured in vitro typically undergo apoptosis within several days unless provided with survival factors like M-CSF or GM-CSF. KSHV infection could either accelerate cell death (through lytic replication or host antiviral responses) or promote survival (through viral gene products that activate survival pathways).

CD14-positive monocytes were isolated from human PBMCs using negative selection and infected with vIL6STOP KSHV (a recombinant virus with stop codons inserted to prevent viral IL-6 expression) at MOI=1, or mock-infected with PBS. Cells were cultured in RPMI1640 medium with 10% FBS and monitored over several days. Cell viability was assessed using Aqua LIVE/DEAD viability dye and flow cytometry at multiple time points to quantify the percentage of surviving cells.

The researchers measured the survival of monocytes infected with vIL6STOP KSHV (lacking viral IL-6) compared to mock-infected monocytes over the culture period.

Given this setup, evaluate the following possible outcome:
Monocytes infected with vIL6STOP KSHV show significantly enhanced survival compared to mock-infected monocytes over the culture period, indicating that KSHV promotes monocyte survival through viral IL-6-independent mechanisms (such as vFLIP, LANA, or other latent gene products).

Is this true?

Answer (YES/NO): YES